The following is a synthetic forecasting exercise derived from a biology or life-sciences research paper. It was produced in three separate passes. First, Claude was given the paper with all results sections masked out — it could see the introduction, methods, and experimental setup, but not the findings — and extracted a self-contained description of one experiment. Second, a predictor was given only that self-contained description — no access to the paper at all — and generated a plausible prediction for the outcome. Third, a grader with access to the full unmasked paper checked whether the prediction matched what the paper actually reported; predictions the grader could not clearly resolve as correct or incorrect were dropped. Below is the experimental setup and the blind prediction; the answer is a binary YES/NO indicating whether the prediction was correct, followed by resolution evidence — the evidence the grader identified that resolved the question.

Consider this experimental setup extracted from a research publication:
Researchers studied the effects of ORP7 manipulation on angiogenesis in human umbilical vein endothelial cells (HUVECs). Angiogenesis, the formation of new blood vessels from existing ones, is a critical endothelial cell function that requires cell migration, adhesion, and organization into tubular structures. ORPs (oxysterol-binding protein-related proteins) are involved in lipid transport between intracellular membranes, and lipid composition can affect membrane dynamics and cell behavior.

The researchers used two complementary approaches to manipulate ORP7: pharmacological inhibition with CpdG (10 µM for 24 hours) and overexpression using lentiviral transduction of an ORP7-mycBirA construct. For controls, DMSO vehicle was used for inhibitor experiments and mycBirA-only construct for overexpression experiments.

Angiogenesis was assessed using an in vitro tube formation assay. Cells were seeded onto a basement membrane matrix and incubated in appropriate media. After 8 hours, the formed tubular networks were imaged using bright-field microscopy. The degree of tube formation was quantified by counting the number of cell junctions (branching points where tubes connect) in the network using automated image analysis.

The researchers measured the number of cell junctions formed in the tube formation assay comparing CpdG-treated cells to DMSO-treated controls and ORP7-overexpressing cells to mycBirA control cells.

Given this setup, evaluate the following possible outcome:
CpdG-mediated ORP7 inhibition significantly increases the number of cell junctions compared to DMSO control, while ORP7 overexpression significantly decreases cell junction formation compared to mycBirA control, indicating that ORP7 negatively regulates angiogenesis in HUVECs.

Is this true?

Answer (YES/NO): NO